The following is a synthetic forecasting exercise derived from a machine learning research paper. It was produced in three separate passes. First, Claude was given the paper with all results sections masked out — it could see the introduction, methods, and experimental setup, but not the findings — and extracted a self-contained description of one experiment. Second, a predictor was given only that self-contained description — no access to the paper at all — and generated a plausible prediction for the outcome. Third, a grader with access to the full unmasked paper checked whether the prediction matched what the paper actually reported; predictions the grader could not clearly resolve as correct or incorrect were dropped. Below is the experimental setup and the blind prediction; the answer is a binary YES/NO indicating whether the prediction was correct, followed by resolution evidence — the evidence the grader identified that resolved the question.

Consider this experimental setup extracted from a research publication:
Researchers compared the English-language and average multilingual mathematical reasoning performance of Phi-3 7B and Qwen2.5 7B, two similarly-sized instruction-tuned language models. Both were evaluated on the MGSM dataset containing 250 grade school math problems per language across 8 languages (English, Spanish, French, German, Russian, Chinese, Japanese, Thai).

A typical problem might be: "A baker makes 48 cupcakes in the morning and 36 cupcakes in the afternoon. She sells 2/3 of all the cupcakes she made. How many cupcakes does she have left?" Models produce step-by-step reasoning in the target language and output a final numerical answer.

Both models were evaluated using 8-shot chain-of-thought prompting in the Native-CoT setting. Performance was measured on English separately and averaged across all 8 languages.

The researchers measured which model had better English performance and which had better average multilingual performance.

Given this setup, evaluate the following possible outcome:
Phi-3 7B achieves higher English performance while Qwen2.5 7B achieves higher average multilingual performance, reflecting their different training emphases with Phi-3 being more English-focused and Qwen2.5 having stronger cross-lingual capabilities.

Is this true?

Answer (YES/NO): YES